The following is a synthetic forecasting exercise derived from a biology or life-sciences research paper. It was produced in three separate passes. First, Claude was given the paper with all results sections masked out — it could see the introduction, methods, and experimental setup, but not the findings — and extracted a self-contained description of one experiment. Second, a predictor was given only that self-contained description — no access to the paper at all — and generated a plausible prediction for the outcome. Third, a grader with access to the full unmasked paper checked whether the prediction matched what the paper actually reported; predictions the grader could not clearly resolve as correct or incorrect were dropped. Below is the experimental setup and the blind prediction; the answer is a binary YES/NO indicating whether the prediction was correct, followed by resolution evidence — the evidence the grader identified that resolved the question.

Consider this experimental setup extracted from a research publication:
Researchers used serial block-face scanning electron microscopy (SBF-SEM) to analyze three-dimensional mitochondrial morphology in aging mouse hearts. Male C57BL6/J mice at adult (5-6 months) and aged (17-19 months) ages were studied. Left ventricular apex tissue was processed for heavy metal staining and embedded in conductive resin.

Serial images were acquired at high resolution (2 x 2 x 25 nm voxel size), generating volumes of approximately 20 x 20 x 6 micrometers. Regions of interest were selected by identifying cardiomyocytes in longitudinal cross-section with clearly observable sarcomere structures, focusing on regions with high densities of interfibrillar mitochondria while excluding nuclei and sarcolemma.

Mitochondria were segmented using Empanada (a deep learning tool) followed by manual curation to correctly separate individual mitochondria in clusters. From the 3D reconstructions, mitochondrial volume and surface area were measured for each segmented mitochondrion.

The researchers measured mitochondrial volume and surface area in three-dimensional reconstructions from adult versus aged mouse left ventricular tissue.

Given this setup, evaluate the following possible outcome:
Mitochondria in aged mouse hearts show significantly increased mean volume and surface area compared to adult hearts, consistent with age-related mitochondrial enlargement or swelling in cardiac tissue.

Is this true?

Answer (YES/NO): NO